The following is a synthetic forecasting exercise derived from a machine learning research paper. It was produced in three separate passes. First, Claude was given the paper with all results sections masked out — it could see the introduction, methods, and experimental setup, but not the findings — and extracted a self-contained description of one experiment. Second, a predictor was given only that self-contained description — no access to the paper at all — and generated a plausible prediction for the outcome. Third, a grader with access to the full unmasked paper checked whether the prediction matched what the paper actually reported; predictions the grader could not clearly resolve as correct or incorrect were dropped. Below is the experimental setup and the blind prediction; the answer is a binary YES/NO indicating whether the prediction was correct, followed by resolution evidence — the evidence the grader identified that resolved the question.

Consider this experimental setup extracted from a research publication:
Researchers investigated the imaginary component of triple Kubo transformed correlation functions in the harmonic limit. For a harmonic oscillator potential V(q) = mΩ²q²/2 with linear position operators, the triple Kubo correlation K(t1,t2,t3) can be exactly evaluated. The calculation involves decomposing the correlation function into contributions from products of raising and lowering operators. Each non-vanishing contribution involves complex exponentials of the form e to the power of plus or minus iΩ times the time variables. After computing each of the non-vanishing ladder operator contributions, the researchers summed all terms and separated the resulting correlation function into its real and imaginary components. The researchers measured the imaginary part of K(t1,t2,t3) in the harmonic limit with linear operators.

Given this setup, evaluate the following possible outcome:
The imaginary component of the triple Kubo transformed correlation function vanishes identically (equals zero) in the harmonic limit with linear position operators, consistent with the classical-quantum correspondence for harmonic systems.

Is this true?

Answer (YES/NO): YES